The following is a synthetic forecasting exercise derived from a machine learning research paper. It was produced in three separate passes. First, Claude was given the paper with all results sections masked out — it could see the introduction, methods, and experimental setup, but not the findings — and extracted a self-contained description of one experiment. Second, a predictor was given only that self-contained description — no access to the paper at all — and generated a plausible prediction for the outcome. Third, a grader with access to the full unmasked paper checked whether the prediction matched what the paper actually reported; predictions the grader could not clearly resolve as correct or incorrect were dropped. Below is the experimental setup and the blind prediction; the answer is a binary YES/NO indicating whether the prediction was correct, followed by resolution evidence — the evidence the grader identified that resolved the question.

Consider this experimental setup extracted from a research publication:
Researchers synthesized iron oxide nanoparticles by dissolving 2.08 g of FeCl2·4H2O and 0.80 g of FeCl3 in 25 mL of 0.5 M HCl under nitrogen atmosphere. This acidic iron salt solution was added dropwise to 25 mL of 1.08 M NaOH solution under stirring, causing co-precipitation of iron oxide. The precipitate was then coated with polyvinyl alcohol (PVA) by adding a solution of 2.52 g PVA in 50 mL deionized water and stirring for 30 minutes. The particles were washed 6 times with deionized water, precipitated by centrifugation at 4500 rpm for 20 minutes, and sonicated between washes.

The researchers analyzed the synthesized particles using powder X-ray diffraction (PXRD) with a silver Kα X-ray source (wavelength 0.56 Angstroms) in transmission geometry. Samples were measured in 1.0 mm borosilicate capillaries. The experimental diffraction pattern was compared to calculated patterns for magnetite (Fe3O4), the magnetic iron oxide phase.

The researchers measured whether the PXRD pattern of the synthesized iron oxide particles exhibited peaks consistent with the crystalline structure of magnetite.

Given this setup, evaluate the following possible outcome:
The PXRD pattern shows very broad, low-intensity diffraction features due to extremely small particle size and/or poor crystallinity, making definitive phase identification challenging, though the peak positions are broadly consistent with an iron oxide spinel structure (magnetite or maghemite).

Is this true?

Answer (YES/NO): NO